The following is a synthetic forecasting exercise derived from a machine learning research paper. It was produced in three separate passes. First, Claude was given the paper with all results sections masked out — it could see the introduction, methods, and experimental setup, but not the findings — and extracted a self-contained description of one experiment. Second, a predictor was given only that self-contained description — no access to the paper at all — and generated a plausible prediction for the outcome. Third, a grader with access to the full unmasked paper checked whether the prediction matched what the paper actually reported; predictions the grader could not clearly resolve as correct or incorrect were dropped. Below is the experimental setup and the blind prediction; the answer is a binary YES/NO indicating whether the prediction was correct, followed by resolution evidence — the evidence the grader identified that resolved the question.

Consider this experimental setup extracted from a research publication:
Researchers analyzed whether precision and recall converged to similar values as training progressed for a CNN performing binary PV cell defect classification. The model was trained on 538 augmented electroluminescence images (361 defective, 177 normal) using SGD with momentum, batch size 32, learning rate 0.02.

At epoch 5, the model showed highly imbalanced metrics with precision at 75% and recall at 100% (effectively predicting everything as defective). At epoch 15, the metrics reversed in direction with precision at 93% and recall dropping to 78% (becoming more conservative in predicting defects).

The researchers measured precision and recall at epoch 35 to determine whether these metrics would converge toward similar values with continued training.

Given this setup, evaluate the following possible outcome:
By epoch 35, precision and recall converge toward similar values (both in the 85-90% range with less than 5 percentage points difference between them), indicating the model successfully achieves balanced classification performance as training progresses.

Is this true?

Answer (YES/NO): YES